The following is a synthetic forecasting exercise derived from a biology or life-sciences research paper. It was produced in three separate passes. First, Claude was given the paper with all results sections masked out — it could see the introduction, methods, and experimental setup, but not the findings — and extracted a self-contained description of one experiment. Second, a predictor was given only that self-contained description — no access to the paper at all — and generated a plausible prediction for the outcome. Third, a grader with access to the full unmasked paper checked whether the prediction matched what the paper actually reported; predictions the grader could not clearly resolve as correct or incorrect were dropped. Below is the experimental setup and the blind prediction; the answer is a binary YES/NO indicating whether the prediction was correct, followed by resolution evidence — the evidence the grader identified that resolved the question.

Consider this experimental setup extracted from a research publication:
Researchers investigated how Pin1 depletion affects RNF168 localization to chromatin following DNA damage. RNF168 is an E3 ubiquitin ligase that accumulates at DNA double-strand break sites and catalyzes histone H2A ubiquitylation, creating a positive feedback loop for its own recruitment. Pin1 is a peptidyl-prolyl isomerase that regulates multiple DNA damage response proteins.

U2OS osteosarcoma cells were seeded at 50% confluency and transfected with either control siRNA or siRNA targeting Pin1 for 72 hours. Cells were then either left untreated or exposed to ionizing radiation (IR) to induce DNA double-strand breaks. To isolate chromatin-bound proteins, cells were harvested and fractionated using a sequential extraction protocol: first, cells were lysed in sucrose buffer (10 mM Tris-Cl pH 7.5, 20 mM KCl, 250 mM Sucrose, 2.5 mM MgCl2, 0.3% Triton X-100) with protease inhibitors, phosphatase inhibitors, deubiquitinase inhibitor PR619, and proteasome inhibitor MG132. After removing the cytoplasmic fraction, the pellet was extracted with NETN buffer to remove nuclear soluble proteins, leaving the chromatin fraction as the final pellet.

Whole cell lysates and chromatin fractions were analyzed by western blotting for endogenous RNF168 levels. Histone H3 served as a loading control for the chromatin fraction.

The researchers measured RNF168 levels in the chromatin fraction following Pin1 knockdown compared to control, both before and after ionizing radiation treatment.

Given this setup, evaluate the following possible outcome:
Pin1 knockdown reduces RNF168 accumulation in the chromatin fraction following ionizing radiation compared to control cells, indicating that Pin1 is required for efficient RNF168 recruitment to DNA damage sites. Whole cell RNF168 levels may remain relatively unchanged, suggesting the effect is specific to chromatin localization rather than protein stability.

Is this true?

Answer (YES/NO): NO